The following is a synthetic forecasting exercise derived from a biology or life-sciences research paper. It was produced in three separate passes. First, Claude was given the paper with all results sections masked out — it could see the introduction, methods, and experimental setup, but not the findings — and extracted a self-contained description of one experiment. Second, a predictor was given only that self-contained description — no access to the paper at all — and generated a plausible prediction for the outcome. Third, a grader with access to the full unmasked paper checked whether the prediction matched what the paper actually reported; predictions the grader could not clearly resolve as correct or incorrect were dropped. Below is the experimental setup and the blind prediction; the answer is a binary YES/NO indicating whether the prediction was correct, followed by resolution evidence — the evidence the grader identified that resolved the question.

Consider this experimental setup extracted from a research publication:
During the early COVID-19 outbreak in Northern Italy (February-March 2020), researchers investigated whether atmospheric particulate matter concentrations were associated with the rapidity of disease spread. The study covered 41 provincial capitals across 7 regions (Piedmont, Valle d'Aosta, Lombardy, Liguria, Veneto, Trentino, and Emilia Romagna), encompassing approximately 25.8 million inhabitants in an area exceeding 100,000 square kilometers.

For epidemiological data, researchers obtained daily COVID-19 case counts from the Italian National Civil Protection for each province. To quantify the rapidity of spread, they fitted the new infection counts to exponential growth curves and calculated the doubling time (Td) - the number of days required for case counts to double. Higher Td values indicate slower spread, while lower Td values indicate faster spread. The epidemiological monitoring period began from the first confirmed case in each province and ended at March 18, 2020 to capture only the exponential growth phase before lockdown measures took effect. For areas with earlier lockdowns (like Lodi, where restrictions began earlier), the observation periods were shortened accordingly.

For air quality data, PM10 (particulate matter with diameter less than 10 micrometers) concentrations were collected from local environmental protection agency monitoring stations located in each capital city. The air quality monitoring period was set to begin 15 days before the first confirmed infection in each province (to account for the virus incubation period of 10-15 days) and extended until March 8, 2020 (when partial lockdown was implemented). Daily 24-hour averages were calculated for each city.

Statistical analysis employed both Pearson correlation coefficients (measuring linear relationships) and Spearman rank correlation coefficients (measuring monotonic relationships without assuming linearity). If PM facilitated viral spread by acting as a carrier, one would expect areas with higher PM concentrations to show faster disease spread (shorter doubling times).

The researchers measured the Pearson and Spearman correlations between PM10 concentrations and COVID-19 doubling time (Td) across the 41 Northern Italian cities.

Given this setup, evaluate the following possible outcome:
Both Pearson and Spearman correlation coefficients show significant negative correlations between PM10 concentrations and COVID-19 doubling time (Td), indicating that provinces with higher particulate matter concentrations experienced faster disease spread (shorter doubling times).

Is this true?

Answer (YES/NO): NO